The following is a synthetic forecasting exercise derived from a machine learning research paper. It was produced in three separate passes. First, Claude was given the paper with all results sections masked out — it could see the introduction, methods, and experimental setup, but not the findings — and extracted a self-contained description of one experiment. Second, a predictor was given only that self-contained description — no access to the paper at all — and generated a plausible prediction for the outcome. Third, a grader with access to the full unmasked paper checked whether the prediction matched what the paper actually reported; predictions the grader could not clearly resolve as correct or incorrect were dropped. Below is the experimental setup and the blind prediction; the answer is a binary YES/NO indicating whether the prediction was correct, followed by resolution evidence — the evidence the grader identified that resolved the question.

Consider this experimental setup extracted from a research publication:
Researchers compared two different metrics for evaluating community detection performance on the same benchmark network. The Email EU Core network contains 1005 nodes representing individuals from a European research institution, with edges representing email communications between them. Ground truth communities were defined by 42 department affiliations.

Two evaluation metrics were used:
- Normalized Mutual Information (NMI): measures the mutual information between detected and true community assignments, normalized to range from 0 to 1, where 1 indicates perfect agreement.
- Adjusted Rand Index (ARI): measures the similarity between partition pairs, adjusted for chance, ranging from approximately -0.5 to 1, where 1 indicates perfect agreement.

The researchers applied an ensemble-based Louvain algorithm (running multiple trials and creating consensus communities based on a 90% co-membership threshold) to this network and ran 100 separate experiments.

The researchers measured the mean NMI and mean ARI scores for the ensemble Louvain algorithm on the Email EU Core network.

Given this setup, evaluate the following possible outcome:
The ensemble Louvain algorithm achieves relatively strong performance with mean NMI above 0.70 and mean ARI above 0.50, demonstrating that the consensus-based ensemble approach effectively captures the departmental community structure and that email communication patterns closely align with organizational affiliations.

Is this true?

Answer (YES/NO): YES